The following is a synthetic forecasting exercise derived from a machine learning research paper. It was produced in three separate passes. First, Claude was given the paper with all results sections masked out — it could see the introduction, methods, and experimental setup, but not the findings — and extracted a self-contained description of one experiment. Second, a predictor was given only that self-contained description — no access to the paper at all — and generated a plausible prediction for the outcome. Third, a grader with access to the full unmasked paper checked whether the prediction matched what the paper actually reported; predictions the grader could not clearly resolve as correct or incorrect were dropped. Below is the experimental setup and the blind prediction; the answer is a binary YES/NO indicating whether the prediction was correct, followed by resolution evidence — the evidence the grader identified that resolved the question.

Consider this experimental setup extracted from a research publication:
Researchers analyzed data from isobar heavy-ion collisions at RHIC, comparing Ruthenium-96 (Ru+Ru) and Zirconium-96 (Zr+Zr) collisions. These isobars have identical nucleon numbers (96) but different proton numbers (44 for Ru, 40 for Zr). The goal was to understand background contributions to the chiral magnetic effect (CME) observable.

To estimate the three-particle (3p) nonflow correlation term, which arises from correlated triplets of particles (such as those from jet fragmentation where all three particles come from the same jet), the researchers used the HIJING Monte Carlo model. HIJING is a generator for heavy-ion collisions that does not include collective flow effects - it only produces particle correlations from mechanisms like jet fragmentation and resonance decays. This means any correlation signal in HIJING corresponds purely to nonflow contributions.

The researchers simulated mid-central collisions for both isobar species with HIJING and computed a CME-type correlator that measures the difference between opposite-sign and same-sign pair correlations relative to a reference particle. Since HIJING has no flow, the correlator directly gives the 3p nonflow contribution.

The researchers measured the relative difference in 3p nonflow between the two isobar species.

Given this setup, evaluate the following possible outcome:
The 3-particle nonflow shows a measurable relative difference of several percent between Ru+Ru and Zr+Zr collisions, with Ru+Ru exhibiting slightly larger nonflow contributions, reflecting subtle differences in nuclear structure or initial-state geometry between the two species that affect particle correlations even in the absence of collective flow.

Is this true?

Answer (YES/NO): NO